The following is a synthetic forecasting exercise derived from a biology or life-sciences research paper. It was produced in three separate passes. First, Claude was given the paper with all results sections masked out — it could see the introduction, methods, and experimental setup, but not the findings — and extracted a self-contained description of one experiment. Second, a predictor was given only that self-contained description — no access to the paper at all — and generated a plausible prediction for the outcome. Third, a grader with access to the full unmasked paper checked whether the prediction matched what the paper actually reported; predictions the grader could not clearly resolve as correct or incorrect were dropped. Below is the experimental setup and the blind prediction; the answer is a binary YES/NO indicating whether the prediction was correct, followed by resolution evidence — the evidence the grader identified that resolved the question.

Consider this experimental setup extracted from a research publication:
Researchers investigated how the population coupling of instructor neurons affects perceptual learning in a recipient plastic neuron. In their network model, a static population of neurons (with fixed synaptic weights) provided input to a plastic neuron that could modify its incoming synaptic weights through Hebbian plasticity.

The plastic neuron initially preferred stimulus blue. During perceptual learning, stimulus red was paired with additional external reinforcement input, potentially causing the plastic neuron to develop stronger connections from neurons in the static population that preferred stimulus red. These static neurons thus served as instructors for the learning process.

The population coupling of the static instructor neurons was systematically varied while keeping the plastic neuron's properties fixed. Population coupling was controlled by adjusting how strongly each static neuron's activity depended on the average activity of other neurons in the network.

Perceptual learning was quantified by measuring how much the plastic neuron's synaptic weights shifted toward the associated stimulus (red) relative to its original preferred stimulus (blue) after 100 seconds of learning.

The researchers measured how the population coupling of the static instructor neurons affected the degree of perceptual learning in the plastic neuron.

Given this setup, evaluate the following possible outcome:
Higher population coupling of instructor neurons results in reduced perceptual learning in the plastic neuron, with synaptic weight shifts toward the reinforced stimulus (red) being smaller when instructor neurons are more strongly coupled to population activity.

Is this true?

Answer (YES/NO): YES